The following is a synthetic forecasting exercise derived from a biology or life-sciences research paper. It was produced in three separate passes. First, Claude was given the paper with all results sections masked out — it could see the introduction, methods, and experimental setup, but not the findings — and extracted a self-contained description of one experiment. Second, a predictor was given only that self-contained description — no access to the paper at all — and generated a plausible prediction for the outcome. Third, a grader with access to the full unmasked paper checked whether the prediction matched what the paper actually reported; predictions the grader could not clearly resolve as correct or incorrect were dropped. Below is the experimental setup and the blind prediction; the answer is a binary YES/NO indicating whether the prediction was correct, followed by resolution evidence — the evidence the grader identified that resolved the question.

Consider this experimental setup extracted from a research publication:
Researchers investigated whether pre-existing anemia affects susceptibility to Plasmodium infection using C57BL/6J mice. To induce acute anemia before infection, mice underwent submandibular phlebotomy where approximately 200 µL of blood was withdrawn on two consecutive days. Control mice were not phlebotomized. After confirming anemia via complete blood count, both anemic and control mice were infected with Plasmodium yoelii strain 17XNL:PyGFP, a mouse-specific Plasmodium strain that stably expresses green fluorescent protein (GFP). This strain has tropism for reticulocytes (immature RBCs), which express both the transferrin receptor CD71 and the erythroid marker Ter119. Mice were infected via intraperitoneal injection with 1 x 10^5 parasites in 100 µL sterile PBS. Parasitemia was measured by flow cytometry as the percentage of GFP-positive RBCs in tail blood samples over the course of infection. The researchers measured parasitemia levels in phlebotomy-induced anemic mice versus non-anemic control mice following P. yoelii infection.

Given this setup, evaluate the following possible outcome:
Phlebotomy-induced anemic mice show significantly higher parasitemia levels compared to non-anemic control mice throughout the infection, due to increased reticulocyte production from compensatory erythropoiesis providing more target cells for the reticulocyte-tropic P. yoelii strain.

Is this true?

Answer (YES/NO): YES